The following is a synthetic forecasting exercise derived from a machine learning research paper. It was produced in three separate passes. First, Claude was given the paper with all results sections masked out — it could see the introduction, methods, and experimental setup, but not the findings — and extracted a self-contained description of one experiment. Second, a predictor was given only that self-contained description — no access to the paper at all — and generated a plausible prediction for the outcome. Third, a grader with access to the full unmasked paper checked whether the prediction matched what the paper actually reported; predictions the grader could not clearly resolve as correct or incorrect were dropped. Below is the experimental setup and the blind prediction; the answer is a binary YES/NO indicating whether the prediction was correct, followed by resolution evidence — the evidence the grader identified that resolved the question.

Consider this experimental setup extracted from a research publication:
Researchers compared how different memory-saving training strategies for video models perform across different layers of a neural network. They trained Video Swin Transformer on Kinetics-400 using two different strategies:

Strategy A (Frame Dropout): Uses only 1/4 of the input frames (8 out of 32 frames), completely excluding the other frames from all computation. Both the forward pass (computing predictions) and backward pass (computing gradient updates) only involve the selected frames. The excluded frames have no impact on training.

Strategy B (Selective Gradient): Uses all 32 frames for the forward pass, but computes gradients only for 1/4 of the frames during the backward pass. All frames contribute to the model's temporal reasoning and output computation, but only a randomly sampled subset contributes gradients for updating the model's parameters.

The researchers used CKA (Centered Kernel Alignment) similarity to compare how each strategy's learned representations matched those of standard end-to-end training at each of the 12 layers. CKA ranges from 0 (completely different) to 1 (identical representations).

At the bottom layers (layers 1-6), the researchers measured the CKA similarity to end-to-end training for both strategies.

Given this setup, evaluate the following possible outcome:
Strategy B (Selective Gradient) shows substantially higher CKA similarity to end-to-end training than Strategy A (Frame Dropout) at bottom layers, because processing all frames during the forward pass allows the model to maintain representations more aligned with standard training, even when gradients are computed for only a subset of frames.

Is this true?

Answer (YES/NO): NO